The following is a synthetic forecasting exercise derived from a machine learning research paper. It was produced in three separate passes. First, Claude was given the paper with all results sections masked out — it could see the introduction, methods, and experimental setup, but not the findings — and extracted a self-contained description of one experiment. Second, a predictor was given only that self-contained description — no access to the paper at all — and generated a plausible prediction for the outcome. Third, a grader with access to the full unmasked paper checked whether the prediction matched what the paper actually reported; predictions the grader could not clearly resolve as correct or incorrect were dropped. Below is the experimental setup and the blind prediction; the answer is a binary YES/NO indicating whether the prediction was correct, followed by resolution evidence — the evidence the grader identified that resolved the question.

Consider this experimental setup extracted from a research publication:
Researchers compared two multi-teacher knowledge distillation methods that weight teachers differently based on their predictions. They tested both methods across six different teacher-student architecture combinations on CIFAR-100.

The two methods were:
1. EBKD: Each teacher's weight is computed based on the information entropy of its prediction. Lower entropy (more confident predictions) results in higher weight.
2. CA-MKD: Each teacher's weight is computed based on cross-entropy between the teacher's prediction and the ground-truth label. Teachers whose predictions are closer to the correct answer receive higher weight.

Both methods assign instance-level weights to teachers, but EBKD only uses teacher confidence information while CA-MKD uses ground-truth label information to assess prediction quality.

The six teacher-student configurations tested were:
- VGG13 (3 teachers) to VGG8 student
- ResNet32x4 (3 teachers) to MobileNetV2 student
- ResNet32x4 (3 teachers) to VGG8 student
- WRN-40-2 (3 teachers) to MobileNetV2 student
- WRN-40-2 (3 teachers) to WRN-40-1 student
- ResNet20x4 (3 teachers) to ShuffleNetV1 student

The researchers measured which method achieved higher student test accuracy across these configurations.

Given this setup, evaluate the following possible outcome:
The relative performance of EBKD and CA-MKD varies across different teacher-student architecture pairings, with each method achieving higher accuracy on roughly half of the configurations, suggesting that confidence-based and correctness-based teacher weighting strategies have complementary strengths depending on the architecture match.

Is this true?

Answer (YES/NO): NO